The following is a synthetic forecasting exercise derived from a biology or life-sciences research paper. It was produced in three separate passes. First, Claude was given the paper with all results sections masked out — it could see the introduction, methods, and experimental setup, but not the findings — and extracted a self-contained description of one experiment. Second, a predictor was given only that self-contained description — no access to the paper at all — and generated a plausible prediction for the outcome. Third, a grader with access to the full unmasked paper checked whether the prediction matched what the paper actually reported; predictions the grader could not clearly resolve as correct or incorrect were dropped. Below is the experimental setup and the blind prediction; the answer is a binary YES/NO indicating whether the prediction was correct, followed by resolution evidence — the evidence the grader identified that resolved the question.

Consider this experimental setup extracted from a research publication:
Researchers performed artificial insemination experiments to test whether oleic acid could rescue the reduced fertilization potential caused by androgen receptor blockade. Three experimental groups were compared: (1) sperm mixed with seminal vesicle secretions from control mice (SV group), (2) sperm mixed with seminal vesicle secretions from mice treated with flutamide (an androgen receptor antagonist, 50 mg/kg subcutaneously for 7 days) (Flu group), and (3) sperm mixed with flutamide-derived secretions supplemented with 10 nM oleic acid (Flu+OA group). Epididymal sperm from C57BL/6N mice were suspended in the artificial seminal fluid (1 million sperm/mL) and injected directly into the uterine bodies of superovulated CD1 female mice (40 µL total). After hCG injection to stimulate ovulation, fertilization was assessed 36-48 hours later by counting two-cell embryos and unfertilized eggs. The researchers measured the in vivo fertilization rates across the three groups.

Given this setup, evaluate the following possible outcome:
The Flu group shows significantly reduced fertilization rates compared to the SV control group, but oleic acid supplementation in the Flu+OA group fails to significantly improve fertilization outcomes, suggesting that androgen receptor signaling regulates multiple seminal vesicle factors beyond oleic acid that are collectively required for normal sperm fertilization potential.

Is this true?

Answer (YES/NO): YES